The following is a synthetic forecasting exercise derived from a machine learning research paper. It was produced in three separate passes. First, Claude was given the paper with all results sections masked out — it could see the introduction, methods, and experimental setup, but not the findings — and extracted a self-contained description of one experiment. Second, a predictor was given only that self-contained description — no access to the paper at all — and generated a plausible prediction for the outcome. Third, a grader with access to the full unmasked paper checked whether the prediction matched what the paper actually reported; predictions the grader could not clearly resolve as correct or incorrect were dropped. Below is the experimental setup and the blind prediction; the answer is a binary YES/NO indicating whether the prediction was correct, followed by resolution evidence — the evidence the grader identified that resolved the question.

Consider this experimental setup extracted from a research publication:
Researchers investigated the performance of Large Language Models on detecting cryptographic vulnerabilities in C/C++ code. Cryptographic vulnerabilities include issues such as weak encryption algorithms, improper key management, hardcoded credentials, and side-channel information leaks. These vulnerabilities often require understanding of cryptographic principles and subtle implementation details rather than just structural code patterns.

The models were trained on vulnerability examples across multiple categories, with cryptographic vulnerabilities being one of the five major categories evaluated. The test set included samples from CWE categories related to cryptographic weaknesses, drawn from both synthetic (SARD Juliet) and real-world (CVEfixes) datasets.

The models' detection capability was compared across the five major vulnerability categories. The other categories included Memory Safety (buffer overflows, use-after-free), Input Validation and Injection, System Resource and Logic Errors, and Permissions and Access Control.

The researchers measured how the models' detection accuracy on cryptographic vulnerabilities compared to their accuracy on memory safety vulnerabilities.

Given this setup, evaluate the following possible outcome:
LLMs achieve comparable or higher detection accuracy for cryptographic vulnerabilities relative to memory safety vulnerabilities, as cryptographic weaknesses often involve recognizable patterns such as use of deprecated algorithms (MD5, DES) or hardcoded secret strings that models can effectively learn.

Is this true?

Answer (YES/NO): NO